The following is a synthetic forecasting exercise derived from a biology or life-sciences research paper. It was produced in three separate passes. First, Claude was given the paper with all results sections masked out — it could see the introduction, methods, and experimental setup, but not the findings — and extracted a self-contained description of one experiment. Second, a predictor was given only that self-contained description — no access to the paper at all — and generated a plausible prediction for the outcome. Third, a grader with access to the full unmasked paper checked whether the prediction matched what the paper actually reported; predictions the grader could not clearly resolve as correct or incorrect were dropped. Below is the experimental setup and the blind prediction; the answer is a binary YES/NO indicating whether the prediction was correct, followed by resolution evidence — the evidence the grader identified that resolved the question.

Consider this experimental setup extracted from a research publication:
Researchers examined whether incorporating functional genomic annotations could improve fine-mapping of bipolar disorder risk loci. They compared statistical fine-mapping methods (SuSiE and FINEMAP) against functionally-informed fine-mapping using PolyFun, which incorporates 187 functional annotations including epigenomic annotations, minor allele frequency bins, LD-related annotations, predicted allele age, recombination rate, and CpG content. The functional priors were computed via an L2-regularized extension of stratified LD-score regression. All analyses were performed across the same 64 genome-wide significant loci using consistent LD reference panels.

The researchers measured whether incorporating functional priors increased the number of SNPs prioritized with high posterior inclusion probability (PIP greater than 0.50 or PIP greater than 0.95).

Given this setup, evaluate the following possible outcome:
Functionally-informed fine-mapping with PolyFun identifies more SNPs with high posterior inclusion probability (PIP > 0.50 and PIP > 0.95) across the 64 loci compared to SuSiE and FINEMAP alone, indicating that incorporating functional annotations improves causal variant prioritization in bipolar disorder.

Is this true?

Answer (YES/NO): YES